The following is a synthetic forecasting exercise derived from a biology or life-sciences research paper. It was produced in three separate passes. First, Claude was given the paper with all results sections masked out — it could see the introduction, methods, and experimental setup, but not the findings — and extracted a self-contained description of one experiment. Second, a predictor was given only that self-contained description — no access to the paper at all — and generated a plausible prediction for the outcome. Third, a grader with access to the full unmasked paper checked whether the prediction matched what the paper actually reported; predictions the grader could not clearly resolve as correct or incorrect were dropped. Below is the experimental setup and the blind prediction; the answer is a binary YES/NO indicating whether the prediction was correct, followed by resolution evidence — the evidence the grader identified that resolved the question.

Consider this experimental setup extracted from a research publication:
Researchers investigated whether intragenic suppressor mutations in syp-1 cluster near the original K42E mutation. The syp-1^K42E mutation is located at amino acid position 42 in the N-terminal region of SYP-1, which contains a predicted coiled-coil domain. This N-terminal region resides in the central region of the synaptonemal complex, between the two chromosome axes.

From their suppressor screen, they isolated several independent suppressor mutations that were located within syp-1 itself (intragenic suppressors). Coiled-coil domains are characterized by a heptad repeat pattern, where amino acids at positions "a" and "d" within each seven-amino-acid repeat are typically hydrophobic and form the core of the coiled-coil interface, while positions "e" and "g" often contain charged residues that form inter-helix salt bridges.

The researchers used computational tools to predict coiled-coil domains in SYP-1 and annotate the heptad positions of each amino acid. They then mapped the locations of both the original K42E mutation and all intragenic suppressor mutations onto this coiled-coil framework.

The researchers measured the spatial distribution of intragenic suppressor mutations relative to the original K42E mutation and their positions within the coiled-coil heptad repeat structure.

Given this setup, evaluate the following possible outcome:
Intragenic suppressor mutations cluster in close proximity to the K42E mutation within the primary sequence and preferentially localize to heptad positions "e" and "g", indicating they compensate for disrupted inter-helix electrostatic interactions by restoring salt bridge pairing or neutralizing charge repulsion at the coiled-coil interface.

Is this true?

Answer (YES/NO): NO